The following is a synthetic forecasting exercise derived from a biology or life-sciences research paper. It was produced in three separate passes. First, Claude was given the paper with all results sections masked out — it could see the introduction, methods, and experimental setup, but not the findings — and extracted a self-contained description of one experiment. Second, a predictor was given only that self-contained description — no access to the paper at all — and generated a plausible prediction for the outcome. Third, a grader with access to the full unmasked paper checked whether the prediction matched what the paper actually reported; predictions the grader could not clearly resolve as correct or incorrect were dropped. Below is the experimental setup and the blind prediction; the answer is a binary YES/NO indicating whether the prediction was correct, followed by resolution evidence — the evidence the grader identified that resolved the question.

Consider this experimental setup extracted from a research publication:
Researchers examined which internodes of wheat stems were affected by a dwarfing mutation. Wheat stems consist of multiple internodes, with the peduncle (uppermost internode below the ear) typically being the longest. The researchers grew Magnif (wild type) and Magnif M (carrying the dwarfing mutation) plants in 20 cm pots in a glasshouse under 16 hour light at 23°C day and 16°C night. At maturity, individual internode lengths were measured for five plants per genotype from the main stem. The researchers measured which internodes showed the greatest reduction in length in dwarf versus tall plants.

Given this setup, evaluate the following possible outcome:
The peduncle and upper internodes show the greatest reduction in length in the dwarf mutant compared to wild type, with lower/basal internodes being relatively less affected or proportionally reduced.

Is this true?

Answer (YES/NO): YES